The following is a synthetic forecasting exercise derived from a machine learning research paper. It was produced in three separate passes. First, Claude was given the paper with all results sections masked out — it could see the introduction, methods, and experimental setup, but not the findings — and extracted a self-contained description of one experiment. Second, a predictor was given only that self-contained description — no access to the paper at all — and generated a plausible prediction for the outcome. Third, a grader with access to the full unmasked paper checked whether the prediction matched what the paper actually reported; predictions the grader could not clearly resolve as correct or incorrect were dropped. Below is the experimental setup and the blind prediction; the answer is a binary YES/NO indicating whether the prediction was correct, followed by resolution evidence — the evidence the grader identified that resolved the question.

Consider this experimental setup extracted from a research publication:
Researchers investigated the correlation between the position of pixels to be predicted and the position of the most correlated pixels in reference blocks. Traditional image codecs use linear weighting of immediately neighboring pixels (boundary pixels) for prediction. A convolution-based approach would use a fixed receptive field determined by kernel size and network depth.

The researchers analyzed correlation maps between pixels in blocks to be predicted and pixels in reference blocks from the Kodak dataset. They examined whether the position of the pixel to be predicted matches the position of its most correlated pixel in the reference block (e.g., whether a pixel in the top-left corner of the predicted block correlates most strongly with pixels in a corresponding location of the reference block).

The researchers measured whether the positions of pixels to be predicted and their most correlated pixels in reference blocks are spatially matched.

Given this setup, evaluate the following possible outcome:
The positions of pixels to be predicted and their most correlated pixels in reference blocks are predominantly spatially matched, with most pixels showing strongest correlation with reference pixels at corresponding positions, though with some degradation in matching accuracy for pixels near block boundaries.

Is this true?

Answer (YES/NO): NO